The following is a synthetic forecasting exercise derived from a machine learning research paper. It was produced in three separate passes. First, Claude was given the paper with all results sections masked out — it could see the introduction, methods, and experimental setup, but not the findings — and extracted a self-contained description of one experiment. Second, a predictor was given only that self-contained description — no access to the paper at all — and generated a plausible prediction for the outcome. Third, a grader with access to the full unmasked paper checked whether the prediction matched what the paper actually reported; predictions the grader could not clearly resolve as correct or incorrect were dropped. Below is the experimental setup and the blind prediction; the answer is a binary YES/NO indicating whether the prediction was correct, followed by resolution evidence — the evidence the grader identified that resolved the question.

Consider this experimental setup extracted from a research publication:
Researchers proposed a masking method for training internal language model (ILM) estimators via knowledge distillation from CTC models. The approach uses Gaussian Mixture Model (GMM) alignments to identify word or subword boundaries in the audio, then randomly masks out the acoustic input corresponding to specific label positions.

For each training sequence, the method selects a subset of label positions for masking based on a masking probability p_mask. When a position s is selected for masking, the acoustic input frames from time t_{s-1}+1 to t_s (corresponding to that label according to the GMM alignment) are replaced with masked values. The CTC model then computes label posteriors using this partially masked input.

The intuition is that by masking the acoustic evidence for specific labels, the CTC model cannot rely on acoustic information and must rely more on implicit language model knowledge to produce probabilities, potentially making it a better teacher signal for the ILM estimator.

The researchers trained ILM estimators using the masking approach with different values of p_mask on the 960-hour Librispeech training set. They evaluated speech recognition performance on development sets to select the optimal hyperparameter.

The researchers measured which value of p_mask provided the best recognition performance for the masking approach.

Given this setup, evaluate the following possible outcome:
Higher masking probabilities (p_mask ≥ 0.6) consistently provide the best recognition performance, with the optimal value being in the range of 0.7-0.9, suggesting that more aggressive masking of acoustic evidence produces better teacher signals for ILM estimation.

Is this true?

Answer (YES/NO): NO